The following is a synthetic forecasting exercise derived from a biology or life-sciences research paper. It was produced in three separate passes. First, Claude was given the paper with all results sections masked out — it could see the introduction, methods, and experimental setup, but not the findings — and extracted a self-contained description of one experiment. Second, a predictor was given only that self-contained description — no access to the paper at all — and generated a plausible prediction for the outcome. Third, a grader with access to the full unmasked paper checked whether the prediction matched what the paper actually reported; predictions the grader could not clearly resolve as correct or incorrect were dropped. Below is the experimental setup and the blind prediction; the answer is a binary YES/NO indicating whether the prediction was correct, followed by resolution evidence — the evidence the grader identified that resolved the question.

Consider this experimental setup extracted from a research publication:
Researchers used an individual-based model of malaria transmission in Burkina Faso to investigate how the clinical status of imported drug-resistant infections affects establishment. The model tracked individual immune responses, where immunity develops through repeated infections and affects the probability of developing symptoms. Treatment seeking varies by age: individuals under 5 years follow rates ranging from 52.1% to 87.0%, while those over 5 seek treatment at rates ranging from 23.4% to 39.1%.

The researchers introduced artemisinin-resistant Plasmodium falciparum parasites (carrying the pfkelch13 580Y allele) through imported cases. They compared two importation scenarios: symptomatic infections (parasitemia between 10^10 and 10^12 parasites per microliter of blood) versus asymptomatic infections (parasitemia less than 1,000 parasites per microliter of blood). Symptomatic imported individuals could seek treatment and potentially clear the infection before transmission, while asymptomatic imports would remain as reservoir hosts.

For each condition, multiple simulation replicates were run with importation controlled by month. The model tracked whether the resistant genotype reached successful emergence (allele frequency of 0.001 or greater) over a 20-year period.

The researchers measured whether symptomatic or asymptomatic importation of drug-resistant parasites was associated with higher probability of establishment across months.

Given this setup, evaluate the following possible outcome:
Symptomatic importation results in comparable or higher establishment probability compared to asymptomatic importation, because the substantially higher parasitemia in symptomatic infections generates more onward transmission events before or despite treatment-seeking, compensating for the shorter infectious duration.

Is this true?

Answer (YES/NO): YES